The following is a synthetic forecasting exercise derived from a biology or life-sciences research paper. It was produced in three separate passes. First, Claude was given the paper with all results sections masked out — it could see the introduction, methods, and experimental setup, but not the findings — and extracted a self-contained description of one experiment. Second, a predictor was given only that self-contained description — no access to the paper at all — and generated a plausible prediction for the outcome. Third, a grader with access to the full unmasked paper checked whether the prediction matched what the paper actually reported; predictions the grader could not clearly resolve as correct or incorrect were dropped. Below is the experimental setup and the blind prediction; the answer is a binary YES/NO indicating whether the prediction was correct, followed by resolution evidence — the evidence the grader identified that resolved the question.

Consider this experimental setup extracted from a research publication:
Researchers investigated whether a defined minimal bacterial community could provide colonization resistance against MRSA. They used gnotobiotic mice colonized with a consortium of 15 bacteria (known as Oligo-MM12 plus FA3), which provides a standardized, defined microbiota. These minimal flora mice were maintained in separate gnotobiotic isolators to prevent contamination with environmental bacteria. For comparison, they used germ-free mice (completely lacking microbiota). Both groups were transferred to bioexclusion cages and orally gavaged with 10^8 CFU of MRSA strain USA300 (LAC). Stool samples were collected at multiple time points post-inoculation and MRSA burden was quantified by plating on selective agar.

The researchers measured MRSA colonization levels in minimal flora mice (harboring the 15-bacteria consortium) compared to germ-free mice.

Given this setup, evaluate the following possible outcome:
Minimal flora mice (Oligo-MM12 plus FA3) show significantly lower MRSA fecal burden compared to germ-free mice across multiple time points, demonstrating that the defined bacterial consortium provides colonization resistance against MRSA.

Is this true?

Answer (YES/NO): NO